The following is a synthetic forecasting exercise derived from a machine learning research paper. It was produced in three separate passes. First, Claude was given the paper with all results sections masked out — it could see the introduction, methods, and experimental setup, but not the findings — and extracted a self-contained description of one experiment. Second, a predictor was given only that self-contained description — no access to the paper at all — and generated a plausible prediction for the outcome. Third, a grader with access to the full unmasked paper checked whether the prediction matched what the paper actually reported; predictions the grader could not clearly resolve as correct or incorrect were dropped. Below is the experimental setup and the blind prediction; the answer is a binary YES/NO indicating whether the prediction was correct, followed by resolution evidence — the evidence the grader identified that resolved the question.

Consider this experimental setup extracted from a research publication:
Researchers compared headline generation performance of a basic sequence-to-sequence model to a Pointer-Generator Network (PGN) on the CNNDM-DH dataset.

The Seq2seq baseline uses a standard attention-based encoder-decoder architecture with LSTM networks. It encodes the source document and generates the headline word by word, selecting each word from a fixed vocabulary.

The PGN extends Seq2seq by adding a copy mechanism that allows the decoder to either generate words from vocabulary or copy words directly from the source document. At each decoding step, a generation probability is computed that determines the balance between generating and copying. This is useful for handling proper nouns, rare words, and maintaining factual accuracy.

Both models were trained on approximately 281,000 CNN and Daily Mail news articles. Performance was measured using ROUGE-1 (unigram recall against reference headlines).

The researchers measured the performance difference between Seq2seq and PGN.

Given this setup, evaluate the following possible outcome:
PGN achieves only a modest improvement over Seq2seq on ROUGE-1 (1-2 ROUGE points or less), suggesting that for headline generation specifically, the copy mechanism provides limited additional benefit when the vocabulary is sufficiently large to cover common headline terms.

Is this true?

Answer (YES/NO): NO